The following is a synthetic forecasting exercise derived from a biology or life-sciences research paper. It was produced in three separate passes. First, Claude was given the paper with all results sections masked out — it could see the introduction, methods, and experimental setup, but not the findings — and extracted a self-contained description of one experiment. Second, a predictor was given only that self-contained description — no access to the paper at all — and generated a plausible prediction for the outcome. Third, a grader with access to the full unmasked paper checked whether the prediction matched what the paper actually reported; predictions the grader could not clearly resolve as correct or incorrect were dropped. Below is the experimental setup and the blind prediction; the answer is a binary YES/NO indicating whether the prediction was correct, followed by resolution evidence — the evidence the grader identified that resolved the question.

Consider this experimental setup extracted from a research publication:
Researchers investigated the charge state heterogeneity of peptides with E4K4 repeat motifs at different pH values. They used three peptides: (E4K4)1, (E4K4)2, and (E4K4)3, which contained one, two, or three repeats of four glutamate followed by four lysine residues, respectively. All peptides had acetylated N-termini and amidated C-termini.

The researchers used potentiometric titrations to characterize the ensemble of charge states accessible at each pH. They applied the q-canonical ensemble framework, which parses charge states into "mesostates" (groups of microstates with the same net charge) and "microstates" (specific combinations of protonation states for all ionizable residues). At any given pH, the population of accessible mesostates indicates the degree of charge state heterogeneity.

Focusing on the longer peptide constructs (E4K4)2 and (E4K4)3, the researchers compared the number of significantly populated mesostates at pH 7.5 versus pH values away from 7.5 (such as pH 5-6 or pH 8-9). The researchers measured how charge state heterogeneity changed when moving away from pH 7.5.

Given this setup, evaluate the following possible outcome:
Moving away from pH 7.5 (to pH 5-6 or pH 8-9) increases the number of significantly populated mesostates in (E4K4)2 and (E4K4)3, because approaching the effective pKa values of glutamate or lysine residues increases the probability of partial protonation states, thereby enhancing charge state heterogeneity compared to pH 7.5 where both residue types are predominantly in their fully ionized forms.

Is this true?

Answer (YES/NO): YES